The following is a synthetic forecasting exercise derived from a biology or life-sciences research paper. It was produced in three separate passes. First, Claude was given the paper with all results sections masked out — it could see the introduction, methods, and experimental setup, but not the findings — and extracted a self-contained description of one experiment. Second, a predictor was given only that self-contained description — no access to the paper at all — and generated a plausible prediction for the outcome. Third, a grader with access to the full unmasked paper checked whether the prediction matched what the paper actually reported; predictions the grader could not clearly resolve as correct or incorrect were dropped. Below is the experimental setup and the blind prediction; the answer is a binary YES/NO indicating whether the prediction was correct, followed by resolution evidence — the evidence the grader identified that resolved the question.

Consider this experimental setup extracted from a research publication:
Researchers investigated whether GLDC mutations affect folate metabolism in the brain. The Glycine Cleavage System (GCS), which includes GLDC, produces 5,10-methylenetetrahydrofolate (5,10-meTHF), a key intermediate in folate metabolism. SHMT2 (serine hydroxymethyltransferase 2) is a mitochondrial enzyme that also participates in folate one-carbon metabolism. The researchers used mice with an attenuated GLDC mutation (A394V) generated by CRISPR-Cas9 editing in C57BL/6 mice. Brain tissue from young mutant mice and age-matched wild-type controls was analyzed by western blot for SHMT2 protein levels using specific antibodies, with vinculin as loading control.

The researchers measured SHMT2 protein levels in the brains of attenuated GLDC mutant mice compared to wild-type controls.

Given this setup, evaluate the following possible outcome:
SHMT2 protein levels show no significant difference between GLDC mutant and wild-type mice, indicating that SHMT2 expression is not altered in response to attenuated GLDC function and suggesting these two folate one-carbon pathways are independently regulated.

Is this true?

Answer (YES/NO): YES